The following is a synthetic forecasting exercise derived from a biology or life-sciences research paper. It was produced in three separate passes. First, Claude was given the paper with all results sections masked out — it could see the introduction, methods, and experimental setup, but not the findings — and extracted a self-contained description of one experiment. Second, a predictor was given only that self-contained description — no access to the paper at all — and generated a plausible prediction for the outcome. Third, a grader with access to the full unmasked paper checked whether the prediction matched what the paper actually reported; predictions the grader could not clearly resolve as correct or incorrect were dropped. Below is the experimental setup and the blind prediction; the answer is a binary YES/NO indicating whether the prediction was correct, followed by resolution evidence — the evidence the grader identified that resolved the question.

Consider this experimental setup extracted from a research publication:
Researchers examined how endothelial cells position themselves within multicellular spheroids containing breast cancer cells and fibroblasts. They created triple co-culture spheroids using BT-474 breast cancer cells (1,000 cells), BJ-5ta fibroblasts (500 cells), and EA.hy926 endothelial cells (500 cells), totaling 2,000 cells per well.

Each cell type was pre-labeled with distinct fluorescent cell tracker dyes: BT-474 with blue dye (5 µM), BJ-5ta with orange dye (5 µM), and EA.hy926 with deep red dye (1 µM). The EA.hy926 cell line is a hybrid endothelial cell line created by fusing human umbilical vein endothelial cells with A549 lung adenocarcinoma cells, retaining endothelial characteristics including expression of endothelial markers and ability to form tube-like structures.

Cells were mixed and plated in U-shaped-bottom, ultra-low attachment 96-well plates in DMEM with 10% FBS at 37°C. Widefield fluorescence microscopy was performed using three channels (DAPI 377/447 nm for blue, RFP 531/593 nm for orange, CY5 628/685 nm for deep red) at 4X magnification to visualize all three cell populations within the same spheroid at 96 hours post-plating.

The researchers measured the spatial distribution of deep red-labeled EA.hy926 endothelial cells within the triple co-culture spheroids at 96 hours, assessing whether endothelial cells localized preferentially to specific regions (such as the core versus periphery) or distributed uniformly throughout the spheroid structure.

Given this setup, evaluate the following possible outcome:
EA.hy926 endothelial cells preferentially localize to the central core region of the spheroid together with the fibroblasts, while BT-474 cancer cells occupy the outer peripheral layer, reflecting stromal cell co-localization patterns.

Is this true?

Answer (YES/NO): NO